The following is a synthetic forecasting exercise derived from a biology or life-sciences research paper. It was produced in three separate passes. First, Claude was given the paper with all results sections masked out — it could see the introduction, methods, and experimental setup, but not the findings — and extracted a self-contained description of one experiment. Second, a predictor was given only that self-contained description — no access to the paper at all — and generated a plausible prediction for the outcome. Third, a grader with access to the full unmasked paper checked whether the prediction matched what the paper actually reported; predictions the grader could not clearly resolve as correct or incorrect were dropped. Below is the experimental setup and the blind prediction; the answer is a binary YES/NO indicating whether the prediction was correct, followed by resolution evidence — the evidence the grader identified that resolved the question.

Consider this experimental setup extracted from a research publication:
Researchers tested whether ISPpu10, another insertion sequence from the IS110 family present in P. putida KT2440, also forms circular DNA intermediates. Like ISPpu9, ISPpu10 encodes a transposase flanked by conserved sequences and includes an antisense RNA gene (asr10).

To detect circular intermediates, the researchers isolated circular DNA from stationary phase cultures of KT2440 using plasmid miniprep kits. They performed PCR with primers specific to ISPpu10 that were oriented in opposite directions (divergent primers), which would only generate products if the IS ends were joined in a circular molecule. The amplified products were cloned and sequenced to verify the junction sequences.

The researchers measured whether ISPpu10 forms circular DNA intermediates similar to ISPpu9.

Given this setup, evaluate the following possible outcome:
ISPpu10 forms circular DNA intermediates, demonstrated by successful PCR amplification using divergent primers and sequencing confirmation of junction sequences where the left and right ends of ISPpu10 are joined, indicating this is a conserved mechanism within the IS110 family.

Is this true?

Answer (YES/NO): YES